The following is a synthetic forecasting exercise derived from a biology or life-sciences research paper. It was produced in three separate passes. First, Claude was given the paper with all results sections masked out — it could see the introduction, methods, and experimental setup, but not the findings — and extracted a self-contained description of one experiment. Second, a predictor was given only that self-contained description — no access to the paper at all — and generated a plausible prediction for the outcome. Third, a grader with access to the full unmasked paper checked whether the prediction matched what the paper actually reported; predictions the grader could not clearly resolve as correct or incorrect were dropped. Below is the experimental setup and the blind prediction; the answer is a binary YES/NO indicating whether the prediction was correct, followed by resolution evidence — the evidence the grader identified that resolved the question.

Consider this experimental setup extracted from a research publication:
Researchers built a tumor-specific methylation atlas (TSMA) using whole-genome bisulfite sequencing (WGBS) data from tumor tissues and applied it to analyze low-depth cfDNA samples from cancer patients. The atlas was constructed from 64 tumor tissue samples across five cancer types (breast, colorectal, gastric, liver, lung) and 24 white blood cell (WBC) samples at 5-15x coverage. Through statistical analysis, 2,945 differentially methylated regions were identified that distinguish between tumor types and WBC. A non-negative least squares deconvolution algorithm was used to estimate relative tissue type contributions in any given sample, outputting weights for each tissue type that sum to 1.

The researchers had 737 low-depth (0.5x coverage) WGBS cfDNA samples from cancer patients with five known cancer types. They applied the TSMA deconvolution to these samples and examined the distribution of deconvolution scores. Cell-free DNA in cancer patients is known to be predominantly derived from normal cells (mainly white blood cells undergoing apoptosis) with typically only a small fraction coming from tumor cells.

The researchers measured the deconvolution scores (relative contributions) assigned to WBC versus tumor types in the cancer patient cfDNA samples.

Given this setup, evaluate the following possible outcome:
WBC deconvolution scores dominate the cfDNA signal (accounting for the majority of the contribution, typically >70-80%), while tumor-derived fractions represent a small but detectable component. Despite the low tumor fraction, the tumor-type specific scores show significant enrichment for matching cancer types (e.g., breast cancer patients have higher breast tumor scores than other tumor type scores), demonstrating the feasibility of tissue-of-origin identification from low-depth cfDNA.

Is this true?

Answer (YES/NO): NO